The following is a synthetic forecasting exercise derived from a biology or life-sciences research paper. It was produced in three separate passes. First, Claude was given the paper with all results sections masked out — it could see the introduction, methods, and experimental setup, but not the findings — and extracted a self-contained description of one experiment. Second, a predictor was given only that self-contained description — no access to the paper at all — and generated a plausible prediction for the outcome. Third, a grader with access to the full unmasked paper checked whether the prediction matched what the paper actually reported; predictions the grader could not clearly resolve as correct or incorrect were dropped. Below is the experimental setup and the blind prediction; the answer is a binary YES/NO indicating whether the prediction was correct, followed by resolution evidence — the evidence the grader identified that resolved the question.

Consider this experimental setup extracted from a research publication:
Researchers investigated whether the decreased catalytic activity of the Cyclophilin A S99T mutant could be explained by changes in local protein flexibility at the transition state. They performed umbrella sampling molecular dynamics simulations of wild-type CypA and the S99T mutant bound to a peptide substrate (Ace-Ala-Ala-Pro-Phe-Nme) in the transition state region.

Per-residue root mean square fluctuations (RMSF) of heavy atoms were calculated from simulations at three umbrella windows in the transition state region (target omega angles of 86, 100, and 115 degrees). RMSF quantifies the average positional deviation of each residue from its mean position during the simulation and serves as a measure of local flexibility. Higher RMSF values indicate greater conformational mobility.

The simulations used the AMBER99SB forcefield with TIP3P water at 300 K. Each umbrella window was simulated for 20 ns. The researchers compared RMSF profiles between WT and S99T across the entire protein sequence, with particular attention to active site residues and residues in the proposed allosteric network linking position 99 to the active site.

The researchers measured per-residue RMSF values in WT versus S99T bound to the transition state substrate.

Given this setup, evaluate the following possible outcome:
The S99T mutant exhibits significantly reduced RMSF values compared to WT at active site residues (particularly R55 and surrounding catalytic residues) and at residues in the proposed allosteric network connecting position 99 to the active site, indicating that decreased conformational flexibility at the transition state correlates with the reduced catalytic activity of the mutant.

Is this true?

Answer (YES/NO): NO